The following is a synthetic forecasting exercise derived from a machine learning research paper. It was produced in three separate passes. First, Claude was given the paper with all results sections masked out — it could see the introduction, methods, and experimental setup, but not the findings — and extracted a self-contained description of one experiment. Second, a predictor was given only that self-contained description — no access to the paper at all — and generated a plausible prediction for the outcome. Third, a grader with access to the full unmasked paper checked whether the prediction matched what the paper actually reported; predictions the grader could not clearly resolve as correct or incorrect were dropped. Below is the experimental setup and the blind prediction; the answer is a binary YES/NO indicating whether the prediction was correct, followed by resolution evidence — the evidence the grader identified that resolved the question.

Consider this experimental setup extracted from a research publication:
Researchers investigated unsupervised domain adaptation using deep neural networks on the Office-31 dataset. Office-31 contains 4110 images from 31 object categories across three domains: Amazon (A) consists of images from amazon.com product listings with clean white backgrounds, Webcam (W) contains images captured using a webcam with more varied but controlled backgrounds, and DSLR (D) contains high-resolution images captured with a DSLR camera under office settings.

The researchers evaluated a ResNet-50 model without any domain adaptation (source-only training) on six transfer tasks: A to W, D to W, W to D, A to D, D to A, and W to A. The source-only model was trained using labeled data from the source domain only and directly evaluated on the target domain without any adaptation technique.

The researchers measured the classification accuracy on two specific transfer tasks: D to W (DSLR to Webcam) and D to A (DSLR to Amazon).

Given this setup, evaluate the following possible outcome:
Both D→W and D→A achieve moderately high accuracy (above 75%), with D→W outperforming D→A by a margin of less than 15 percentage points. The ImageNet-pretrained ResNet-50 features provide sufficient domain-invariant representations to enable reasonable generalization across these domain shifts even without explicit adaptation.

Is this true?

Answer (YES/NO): NO